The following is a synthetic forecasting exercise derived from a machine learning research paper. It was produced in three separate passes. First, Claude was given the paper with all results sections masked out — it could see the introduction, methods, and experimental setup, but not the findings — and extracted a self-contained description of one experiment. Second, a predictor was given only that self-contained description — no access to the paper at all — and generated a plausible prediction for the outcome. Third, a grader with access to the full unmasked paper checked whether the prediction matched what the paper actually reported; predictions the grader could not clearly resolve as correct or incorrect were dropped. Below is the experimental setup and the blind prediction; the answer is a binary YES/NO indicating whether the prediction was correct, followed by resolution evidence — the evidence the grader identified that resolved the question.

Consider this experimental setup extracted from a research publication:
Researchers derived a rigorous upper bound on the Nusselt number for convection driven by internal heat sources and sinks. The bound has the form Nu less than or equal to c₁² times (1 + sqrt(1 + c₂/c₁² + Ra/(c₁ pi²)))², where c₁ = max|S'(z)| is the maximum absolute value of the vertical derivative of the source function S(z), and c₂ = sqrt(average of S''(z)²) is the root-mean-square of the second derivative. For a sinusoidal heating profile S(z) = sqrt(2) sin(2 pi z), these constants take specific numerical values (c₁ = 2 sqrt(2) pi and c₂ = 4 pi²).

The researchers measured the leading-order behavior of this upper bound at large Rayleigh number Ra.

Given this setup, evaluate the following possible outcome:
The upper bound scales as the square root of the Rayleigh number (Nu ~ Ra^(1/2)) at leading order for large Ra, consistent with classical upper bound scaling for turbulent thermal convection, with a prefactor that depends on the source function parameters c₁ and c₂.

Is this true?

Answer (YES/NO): NO